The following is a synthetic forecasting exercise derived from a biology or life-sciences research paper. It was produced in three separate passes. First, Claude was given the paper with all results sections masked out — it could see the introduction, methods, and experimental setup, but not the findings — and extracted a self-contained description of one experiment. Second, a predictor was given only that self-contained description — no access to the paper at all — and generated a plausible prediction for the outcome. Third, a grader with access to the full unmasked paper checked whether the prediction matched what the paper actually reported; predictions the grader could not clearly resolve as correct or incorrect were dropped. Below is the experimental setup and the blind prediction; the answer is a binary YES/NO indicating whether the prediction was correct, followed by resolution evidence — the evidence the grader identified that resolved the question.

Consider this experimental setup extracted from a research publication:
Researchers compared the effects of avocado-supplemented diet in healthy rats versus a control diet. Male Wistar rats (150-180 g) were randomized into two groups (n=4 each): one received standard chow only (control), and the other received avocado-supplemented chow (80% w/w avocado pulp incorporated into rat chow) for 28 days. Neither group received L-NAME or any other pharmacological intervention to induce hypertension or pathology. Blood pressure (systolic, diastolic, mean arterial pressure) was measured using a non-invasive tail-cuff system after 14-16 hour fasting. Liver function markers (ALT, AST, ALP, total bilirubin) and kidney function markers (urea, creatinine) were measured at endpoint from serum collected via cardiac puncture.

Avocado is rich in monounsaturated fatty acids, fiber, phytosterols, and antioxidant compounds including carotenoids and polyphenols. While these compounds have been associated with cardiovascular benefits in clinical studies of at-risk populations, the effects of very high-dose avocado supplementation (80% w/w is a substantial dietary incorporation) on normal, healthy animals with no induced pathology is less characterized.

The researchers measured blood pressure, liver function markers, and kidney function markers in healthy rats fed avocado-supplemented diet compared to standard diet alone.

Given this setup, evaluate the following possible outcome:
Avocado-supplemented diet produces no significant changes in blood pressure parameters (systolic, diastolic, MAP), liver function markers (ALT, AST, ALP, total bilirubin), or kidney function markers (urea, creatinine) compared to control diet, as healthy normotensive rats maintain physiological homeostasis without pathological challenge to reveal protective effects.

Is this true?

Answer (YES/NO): YES